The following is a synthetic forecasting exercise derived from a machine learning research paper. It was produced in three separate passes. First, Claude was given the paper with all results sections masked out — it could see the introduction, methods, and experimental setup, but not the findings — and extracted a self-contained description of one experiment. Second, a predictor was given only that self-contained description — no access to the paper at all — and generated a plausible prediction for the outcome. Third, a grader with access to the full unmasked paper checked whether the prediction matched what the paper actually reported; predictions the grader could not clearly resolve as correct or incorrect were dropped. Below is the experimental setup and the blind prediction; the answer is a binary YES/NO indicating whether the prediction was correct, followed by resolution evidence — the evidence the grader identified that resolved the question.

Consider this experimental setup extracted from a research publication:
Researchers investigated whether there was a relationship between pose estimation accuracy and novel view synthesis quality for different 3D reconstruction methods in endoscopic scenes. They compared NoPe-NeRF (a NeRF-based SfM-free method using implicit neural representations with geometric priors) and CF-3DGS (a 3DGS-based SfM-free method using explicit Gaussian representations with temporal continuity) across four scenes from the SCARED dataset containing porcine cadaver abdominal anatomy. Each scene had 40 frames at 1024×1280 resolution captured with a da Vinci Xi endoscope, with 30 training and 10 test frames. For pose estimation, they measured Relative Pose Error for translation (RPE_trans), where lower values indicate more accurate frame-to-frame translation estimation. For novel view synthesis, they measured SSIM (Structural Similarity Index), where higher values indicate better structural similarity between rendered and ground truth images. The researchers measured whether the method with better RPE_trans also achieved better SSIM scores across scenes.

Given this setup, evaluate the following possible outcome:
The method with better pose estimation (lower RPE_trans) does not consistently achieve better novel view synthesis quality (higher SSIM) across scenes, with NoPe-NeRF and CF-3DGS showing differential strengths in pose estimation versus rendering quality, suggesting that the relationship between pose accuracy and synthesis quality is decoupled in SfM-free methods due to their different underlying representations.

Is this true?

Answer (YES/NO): NO